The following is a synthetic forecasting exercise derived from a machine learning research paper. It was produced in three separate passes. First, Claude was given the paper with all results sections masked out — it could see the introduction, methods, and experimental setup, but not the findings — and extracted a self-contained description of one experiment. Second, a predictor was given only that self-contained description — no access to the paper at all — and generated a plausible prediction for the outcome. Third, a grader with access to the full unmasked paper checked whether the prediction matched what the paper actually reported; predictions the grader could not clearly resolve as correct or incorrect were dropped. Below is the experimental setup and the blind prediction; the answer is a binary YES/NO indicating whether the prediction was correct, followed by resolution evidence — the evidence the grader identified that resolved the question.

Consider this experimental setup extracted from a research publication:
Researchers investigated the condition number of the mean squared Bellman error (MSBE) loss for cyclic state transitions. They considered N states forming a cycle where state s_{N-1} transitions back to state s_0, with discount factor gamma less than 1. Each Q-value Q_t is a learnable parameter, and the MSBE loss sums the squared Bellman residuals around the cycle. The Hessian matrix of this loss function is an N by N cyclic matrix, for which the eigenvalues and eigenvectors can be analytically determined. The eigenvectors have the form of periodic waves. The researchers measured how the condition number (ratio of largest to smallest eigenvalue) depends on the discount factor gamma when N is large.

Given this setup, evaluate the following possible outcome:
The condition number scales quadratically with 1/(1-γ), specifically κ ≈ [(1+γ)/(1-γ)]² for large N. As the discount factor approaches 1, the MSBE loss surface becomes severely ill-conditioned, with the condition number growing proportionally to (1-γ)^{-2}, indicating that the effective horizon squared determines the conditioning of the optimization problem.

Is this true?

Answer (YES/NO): YES